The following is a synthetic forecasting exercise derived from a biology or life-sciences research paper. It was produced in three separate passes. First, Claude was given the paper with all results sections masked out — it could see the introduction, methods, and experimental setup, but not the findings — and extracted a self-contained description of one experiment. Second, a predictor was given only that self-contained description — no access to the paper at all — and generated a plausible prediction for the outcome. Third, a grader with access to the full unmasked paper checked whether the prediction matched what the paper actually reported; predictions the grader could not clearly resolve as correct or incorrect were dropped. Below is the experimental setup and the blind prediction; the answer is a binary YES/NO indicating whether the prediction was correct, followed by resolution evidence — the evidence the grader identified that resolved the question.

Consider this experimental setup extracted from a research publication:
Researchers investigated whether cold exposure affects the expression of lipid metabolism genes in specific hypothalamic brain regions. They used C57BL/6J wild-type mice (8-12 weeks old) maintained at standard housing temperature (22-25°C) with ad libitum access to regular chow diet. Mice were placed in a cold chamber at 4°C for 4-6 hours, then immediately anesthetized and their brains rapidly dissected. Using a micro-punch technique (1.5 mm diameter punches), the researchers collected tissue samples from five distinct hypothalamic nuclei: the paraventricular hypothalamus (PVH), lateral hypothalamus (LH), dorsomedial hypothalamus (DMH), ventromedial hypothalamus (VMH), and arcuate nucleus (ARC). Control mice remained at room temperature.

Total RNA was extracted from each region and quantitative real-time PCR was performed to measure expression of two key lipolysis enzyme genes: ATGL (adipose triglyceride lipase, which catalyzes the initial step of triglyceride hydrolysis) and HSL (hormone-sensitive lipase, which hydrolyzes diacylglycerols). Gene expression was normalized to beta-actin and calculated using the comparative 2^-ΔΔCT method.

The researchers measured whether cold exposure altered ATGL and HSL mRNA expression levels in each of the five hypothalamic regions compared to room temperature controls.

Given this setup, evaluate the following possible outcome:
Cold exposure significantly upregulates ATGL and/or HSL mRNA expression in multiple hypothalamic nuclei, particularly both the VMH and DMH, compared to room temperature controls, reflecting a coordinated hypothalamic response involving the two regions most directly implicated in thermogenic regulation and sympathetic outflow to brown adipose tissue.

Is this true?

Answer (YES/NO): NO